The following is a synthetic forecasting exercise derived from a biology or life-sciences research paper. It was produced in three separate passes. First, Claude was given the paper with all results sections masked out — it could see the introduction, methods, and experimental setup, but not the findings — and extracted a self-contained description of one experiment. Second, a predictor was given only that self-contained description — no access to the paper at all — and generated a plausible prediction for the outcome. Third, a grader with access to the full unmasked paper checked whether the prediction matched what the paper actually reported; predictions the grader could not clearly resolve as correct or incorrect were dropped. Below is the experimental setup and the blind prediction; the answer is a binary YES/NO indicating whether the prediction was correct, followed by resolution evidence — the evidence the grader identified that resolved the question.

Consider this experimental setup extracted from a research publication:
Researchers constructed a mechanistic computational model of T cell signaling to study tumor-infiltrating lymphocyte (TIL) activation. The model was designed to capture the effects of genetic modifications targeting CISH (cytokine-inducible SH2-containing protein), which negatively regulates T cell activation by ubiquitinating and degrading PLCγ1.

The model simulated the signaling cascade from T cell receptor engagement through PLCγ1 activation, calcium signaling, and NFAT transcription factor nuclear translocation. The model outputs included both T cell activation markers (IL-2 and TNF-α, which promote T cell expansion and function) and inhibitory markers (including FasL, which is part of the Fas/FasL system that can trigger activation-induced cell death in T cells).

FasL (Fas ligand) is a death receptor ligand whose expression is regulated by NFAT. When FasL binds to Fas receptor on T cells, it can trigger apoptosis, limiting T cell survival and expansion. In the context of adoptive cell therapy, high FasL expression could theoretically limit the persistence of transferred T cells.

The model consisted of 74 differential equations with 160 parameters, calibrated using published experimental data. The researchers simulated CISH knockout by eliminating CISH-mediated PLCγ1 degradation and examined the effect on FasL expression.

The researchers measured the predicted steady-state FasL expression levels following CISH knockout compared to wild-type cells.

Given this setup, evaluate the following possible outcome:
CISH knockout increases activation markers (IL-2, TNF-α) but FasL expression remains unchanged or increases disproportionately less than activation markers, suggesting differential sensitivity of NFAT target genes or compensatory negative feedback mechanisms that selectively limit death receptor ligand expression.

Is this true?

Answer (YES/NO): NO